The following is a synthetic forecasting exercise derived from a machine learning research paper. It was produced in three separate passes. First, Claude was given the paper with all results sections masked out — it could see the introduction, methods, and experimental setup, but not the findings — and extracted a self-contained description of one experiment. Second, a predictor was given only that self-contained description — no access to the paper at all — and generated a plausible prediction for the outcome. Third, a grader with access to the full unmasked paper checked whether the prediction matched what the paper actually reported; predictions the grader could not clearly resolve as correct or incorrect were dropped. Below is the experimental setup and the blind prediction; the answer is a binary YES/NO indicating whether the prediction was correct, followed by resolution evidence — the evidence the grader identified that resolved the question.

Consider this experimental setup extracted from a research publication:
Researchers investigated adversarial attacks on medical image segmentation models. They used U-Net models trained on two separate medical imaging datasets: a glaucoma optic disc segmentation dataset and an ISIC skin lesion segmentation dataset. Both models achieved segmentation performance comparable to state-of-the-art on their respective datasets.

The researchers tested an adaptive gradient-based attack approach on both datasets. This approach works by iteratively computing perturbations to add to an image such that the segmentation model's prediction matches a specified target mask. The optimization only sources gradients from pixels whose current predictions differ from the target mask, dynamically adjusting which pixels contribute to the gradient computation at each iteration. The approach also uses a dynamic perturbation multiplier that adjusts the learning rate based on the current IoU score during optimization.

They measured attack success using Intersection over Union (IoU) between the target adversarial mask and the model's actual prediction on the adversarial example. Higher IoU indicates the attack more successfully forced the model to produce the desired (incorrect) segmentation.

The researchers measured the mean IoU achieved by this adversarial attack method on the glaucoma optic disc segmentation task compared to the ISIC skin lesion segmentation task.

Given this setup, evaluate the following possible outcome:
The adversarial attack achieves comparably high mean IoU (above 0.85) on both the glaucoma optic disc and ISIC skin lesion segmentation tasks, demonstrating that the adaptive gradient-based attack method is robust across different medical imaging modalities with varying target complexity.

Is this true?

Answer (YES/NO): YES